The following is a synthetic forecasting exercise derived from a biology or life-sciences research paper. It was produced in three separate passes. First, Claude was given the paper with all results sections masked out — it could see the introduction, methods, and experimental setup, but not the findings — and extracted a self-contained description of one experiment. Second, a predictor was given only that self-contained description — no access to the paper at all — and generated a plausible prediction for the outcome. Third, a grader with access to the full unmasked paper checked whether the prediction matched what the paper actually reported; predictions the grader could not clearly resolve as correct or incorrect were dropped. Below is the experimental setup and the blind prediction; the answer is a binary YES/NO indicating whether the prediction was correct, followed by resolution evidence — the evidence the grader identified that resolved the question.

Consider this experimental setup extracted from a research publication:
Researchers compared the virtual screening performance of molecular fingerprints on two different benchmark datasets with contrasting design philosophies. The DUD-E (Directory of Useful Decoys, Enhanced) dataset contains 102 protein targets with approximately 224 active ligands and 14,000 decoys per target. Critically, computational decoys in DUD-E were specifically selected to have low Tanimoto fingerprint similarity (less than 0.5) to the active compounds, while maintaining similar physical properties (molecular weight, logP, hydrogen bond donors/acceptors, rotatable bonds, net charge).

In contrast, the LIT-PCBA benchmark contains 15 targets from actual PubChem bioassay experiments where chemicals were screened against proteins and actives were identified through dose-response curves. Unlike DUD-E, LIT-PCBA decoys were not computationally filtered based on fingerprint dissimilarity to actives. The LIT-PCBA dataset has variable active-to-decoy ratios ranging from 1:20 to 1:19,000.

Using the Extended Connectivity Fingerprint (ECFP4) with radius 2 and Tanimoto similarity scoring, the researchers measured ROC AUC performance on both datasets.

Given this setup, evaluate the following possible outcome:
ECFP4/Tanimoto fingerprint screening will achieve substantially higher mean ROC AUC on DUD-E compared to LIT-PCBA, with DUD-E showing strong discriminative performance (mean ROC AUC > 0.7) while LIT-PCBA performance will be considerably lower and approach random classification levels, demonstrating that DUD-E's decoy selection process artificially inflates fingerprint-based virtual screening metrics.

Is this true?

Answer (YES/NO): NO